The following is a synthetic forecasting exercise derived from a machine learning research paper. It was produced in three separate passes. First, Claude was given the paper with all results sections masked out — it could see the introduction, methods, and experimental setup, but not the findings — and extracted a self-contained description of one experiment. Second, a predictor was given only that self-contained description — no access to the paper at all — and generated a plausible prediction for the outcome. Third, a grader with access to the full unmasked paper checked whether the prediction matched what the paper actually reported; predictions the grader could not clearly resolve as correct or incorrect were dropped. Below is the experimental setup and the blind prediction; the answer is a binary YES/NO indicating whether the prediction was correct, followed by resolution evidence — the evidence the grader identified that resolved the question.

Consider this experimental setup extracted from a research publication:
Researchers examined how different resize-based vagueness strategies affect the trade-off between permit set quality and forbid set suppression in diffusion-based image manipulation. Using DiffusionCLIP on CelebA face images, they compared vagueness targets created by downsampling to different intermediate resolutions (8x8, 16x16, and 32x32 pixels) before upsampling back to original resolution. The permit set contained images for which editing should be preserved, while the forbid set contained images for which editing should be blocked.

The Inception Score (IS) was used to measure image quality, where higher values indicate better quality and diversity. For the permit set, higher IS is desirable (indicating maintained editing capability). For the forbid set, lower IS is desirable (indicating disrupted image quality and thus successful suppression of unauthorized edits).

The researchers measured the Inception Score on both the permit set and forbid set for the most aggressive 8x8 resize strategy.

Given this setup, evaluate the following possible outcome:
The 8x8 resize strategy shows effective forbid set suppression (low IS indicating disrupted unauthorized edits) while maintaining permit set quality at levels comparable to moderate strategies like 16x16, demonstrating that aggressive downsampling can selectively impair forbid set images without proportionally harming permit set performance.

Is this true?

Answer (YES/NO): NO